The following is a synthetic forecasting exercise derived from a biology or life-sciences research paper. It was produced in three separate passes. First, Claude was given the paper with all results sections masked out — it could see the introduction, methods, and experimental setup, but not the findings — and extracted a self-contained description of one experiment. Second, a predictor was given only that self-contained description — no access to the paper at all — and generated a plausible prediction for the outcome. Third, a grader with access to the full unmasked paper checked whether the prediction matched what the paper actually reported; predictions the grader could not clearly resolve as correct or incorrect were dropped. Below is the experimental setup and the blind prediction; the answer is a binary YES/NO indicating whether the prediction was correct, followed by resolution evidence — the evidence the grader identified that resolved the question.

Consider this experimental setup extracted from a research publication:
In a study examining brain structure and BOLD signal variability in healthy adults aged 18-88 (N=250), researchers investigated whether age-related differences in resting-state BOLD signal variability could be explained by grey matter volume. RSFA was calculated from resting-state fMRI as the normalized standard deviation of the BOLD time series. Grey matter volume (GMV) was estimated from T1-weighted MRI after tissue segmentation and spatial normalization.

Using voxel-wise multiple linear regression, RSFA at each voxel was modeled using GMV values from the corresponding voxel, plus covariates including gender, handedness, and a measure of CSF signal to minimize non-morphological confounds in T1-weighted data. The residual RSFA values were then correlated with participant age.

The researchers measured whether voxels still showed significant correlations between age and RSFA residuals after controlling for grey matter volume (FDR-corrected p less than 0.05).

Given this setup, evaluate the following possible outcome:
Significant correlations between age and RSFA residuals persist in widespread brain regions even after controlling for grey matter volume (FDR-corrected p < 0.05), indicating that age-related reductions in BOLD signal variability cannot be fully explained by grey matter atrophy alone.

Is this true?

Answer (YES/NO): YES